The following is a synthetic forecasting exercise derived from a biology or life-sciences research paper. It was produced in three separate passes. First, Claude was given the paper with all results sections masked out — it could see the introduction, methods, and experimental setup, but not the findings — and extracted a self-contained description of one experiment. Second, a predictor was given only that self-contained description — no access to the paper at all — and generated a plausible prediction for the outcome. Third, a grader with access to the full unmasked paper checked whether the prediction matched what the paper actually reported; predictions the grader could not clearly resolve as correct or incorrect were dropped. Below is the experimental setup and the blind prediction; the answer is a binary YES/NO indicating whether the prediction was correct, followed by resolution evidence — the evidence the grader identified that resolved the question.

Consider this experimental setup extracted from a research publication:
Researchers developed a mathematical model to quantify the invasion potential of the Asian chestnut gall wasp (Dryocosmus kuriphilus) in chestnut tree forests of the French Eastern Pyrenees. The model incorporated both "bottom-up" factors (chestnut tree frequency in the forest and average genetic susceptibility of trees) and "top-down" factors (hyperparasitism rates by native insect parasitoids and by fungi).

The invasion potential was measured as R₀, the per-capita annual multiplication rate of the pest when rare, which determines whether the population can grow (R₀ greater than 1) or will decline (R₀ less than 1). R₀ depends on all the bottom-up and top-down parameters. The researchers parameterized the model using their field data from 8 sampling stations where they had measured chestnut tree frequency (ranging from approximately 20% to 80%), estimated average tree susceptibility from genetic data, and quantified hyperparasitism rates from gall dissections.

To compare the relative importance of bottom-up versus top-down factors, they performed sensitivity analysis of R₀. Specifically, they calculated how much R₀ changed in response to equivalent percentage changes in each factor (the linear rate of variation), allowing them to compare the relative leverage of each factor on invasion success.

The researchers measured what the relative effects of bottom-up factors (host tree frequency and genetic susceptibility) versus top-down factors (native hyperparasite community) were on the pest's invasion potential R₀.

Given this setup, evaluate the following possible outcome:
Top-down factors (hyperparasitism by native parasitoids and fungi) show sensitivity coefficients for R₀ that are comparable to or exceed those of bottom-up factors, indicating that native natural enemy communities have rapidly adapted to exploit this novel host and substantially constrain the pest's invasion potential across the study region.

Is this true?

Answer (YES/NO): NO